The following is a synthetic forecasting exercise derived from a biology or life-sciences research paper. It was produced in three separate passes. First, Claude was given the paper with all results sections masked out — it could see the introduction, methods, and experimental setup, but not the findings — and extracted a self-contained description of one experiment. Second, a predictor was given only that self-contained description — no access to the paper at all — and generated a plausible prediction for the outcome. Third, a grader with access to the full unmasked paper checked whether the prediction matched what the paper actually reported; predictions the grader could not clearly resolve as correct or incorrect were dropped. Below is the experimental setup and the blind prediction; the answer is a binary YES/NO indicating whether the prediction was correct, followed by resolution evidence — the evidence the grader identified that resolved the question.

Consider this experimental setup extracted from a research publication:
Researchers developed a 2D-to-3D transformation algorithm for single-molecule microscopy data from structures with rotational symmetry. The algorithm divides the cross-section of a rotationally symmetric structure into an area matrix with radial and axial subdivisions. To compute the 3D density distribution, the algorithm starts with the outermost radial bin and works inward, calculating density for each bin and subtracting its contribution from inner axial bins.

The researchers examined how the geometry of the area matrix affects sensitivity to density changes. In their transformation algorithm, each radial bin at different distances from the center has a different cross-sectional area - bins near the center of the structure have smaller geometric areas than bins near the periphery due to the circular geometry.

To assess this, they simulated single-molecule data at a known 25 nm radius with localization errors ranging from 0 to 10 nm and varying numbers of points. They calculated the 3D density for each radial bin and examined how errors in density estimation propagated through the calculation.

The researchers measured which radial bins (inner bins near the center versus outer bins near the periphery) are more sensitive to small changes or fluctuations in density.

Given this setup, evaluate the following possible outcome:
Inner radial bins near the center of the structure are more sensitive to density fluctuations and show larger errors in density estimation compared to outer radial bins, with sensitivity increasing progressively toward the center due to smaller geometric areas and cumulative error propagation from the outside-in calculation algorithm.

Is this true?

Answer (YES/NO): YES